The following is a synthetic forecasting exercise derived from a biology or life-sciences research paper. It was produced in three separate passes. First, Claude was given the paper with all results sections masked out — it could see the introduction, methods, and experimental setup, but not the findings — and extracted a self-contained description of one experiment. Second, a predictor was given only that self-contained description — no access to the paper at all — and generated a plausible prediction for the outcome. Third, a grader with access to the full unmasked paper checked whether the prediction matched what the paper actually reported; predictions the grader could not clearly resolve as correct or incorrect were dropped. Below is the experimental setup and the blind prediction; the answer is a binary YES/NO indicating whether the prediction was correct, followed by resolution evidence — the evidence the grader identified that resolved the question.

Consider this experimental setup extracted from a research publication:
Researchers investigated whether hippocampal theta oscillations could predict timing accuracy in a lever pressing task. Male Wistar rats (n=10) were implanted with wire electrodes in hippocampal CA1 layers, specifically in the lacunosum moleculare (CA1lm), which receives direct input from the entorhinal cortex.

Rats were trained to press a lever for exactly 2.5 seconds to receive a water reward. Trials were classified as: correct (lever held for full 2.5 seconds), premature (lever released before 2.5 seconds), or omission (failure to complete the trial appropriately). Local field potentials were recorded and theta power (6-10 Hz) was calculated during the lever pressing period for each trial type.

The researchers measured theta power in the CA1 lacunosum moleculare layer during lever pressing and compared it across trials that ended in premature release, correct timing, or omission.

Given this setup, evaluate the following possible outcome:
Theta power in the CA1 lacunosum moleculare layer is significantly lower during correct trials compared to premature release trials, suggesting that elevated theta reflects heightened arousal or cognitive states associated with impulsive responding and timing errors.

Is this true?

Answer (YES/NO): YES